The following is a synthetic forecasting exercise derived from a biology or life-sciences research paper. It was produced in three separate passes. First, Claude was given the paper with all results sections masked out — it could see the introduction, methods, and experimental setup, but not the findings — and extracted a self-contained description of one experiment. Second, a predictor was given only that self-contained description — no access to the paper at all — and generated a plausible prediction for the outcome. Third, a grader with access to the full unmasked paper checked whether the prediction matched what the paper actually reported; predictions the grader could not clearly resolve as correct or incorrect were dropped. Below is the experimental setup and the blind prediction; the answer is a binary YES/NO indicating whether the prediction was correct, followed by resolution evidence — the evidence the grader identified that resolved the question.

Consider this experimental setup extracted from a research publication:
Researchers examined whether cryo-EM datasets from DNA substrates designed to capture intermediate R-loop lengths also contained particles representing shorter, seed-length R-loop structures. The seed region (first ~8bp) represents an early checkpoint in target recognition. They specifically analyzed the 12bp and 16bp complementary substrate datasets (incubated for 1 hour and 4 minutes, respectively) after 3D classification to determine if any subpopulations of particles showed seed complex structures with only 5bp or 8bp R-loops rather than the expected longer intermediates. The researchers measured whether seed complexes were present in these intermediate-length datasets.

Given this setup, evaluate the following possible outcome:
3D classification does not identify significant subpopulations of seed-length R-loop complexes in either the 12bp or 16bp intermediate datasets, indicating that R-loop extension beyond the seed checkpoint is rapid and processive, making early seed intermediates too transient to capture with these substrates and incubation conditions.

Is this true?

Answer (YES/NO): NO